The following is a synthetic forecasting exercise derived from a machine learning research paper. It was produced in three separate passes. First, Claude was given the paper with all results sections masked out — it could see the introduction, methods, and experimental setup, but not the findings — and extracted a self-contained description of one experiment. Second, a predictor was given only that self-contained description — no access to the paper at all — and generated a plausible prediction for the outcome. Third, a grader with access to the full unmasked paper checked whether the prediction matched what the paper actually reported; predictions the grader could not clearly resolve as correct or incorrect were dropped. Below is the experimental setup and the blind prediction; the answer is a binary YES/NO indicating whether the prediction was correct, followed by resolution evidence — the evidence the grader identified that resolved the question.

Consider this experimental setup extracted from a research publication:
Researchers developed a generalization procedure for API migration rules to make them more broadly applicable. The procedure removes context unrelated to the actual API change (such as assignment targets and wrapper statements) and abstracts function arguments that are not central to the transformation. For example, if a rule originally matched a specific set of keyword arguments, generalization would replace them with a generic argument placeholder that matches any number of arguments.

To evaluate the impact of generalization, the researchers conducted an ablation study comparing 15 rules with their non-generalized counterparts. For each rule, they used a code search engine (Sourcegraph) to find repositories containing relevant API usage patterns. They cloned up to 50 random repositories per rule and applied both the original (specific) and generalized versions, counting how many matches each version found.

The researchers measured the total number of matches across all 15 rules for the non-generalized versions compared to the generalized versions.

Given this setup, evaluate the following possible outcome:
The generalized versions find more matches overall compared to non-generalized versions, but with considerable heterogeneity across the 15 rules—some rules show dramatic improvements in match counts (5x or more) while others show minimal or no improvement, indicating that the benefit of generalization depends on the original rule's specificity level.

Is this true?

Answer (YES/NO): YES